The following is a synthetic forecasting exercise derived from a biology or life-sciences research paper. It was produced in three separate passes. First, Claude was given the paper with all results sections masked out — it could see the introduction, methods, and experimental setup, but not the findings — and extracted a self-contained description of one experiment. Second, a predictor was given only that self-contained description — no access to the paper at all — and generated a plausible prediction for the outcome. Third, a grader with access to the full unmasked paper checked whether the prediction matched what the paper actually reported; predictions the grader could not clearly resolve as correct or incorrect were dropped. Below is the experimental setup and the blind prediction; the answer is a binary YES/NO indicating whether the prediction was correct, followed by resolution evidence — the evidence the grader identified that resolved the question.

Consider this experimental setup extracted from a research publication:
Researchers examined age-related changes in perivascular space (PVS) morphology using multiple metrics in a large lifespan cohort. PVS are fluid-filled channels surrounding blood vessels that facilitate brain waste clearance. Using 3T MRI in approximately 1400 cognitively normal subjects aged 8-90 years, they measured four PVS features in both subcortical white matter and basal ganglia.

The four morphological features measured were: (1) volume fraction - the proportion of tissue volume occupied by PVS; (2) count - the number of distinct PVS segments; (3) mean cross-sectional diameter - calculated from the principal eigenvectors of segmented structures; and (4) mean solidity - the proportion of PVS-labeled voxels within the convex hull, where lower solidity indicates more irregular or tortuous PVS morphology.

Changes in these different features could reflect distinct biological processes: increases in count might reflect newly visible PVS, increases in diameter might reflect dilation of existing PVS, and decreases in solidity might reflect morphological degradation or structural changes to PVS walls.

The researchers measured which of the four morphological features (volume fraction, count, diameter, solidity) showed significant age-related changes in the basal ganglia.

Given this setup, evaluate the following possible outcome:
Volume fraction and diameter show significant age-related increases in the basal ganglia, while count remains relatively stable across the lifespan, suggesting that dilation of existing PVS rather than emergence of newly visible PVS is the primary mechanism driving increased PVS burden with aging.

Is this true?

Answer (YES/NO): NO